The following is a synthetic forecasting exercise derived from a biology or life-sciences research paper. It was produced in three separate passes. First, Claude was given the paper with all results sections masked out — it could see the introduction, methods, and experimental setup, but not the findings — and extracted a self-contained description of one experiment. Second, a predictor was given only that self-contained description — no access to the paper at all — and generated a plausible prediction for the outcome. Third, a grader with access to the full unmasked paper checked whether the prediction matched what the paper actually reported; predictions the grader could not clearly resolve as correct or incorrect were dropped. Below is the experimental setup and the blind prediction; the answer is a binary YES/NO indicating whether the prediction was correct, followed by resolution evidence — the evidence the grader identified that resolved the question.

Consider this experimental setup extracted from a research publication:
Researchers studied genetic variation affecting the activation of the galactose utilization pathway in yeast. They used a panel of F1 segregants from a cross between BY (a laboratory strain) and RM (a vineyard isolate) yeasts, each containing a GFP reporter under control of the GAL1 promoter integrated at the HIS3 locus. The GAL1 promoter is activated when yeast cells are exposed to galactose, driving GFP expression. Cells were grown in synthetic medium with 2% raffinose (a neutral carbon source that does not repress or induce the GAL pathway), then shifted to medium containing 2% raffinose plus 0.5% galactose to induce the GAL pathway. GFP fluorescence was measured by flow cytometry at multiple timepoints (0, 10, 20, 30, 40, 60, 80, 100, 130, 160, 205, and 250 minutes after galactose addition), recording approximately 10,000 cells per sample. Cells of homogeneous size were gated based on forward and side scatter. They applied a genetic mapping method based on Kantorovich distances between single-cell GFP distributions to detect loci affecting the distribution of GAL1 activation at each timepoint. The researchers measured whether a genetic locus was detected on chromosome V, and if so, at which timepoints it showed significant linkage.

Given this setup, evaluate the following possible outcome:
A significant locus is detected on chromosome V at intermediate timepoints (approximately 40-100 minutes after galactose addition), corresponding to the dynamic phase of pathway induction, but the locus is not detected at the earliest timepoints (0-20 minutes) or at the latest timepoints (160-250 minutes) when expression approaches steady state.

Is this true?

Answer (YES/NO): NO